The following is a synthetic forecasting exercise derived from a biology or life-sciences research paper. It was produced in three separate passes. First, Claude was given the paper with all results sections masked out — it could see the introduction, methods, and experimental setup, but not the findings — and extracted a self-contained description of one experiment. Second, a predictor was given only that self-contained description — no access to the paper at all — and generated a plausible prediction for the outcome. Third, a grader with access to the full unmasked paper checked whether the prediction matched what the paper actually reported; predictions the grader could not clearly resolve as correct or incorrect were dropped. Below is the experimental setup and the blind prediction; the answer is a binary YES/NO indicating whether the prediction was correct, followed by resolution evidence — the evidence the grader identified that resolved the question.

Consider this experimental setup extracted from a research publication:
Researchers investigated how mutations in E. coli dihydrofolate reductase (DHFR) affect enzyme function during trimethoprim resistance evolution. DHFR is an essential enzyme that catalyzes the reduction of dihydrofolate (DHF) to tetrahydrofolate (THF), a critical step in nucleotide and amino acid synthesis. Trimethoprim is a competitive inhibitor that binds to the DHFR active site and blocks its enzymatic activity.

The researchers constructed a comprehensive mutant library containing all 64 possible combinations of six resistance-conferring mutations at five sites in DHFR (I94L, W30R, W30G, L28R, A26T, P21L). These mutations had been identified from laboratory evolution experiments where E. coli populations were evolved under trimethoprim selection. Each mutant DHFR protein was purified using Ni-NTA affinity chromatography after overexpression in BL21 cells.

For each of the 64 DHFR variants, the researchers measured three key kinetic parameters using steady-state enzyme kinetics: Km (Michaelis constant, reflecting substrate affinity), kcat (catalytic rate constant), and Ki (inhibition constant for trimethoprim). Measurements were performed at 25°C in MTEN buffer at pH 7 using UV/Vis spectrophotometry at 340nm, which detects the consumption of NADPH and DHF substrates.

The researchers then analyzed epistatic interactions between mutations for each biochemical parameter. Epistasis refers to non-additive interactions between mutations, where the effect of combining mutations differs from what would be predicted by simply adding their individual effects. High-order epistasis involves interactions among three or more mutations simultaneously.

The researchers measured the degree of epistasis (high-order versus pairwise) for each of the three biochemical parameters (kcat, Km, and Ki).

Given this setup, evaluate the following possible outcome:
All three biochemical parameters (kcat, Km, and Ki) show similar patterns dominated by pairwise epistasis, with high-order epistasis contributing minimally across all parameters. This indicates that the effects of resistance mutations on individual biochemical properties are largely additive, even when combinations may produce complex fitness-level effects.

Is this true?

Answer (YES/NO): NO